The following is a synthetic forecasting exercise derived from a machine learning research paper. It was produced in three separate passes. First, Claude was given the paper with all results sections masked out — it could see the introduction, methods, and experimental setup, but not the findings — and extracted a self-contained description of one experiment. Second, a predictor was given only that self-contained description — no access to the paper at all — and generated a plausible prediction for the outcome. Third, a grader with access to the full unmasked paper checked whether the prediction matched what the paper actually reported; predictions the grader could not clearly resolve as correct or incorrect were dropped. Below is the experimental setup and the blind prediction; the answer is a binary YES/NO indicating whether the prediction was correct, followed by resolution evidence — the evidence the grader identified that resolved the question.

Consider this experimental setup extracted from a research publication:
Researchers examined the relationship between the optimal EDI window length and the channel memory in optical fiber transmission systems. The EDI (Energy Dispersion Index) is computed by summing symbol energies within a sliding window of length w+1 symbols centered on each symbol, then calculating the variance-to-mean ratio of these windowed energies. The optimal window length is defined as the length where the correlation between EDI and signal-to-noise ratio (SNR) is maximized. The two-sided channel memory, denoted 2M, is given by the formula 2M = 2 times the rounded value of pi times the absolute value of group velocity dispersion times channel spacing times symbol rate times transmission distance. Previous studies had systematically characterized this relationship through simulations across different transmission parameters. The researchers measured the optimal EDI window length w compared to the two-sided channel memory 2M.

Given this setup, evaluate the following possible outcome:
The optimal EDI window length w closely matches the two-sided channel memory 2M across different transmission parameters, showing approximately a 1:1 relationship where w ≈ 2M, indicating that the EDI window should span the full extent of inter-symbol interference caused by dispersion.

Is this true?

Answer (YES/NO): NO